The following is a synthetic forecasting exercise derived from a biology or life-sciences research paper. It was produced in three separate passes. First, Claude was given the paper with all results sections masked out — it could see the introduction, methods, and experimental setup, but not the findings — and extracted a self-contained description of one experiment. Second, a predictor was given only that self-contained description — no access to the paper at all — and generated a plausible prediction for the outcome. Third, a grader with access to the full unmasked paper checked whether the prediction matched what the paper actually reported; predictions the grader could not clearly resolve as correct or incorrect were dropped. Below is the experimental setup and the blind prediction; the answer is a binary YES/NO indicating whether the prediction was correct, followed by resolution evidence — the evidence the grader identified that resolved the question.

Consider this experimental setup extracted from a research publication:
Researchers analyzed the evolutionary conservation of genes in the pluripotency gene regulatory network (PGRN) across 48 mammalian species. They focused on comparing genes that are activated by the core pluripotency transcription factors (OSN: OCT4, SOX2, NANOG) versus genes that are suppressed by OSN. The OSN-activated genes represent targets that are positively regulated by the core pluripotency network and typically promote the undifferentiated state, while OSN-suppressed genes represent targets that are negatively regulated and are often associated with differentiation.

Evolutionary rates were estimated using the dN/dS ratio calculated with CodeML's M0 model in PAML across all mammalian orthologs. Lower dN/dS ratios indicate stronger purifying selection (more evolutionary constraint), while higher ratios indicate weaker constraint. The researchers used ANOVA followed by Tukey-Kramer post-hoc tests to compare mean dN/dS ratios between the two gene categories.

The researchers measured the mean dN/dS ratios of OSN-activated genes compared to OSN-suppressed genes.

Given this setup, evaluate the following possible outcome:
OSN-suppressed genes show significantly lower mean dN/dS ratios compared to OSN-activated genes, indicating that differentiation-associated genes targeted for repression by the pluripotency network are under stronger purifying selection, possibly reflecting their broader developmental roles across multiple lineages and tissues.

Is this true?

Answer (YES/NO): YES